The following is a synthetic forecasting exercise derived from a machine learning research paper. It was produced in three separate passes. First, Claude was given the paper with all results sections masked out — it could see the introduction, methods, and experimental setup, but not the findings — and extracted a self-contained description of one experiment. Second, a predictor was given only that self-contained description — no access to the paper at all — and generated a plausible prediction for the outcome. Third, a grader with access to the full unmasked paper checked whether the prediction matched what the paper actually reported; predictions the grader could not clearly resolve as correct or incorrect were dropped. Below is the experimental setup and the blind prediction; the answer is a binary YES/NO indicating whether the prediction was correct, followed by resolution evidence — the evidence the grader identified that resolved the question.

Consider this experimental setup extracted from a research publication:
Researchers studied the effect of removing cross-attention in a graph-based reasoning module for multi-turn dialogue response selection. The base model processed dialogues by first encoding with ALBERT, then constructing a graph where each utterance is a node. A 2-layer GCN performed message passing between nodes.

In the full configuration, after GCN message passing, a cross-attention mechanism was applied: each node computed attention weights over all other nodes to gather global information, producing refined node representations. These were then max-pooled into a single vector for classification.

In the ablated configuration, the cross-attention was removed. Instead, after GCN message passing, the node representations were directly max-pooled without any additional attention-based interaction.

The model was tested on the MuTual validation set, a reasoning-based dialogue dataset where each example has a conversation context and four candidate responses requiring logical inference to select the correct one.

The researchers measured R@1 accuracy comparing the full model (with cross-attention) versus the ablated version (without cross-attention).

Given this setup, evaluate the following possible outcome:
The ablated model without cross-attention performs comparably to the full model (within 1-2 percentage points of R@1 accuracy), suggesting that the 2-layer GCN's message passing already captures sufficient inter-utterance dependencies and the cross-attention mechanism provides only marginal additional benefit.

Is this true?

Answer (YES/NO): YES